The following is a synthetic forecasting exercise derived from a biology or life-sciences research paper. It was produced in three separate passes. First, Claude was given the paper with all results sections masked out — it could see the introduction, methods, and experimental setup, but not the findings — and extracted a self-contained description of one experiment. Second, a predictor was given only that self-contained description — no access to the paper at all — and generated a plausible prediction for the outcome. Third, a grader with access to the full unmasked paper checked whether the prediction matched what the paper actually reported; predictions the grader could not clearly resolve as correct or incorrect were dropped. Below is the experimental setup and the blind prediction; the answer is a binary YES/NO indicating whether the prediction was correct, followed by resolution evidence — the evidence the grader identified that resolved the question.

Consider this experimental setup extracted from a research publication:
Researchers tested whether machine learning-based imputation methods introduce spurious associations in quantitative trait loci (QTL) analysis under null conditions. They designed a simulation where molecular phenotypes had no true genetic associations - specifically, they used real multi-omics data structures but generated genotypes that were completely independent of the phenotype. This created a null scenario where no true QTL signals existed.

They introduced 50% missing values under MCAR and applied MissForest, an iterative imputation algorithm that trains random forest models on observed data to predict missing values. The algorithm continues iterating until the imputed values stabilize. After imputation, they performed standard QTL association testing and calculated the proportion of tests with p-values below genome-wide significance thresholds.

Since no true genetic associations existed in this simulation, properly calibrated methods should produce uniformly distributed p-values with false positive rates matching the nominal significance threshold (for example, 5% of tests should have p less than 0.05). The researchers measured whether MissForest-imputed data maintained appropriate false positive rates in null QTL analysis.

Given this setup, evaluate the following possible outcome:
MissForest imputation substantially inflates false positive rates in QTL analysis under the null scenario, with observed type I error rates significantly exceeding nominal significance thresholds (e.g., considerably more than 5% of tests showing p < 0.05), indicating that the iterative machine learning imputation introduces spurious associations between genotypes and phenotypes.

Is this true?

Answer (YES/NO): NO